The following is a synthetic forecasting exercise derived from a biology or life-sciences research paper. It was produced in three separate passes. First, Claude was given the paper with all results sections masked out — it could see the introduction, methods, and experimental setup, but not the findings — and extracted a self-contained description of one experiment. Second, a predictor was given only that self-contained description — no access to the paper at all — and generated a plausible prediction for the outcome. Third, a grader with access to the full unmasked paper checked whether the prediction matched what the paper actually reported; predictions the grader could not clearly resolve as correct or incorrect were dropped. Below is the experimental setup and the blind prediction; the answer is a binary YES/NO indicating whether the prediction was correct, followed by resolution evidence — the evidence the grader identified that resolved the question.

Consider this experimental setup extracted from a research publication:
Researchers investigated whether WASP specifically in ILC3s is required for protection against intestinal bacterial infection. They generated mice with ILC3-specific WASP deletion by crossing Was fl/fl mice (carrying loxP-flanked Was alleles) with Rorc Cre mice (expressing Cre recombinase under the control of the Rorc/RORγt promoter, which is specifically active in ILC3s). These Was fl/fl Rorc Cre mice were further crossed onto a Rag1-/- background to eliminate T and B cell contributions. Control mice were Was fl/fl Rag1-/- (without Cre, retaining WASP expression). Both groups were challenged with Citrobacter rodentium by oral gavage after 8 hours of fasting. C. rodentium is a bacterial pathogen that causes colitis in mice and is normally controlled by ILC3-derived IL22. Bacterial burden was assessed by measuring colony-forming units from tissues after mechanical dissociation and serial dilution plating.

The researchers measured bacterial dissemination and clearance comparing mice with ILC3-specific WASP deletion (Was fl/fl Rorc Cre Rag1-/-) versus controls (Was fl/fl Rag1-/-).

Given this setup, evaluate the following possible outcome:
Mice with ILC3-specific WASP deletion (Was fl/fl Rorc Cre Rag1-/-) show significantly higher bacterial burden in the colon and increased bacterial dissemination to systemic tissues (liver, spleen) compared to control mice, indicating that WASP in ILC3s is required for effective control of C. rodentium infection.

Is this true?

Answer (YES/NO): NO